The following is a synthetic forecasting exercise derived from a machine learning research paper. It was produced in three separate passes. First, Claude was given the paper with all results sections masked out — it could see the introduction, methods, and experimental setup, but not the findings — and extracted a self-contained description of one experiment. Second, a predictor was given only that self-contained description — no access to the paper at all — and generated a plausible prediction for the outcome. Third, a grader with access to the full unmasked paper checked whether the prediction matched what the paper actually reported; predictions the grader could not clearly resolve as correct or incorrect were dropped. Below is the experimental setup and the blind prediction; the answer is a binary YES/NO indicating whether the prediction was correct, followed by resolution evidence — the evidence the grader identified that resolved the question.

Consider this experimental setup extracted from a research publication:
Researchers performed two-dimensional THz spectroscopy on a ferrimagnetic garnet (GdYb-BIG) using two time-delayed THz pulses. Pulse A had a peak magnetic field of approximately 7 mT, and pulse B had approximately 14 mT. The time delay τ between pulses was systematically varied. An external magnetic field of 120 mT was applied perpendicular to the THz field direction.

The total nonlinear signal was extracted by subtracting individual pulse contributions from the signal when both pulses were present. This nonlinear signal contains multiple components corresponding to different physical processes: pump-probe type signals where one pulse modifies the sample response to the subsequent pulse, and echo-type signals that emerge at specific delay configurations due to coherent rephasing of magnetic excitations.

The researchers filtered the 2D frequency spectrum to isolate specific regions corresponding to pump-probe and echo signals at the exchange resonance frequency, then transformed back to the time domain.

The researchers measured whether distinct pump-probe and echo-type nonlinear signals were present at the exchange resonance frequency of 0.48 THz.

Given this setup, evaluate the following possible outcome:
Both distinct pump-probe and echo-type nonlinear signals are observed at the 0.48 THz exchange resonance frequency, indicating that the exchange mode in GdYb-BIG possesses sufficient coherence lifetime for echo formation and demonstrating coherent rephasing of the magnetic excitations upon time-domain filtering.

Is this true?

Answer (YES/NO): YES